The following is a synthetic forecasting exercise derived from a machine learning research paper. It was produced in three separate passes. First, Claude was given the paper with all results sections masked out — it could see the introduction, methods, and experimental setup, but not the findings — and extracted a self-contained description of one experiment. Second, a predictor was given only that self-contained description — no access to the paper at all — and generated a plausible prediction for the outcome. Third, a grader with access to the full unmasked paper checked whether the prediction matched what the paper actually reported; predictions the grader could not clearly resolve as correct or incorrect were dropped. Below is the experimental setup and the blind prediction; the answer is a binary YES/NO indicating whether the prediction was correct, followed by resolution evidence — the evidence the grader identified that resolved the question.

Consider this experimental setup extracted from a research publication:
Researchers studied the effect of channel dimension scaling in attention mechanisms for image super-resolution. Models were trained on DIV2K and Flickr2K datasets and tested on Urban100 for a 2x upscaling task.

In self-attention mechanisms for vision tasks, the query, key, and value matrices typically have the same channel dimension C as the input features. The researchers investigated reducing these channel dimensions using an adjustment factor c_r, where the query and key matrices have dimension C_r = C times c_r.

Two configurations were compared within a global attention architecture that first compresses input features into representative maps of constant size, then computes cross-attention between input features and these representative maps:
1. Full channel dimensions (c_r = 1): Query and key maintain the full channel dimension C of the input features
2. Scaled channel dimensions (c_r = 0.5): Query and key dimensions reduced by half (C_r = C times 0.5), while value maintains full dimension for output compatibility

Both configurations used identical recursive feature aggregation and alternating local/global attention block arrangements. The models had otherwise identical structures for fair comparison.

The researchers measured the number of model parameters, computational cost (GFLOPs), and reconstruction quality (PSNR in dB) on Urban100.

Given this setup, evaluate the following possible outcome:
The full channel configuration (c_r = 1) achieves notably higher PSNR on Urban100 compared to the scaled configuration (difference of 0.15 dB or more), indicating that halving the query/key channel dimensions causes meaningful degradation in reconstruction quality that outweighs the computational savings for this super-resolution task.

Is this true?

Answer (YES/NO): NO